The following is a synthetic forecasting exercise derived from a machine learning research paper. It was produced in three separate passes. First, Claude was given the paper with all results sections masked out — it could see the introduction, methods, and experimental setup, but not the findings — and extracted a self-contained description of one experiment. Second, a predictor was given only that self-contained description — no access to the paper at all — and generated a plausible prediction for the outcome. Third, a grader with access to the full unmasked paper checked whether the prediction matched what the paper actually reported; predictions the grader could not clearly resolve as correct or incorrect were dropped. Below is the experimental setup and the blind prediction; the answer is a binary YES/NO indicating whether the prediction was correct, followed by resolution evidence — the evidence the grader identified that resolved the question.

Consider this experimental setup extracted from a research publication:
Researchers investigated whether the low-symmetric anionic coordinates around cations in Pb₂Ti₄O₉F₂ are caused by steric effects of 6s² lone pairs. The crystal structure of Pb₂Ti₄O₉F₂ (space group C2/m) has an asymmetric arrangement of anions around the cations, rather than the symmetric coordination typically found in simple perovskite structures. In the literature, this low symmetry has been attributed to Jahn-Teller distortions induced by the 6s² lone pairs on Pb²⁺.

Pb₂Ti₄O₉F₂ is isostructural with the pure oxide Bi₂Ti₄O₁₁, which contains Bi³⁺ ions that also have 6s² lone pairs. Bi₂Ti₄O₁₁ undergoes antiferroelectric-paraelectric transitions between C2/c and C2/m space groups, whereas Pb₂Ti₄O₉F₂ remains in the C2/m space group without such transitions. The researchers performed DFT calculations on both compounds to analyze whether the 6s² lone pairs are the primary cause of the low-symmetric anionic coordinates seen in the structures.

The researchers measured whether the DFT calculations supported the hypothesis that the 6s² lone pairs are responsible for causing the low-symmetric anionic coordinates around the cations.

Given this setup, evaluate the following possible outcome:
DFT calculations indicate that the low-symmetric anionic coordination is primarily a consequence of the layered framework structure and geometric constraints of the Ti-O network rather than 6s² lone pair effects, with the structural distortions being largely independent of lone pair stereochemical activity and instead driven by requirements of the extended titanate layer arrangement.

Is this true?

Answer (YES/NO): NO